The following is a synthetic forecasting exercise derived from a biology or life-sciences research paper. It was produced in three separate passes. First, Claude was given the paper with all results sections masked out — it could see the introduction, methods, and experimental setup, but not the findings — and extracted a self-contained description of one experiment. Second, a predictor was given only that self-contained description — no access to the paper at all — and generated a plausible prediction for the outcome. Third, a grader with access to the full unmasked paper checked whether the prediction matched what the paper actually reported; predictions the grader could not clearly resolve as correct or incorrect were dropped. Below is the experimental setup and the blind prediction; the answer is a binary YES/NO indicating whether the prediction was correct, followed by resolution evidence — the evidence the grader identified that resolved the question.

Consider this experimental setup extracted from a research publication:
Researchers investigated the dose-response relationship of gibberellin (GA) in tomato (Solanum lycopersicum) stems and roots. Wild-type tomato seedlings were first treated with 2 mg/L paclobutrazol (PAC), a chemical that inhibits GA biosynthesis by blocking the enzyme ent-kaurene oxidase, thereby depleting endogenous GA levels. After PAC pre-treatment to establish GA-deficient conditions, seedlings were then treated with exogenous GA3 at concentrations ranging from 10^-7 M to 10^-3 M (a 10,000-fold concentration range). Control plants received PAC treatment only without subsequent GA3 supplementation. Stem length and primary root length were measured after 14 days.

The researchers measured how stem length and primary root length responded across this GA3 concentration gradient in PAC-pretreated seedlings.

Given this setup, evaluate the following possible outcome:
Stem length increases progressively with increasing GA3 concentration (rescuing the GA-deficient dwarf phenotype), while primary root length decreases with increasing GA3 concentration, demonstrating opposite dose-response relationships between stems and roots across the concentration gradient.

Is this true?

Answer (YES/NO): NO